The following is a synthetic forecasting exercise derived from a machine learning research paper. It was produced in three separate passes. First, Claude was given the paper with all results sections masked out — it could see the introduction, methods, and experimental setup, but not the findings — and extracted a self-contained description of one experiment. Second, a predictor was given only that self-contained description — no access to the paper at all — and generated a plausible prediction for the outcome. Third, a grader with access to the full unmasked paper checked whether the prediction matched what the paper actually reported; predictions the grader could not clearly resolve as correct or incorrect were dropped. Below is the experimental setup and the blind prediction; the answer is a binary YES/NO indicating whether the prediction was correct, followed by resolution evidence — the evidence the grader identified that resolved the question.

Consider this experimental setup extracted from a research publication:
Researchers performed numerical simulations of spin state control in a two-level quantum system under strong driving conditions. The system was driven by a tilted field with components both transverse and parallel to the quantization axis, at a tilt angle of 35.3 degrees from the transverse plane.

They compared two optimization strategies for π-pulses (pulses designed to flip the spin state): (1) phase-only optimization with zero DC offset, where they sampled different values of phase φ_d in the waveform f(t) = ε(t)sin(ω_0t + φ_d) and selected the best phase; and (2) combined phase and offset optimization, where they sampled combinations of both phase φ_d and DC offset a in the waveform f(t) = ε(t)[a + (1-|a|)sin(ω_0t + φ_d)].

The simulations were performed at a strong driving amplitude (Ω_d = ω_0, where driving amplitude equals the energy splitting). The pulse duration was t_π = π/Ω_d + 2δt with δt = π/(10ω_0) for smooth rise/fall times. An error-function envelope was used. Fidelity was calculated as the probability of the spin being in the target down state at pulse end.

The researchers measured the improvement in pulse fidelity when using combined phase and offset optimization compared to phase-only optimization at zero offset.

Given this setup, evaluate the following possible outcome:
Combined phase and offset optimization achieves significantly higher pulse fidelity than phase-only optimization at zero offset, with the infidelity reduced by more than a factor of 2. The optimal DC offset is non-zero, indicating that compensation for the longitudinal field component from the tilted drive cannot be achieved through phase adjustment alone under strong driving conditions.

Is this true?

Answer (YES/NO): YES